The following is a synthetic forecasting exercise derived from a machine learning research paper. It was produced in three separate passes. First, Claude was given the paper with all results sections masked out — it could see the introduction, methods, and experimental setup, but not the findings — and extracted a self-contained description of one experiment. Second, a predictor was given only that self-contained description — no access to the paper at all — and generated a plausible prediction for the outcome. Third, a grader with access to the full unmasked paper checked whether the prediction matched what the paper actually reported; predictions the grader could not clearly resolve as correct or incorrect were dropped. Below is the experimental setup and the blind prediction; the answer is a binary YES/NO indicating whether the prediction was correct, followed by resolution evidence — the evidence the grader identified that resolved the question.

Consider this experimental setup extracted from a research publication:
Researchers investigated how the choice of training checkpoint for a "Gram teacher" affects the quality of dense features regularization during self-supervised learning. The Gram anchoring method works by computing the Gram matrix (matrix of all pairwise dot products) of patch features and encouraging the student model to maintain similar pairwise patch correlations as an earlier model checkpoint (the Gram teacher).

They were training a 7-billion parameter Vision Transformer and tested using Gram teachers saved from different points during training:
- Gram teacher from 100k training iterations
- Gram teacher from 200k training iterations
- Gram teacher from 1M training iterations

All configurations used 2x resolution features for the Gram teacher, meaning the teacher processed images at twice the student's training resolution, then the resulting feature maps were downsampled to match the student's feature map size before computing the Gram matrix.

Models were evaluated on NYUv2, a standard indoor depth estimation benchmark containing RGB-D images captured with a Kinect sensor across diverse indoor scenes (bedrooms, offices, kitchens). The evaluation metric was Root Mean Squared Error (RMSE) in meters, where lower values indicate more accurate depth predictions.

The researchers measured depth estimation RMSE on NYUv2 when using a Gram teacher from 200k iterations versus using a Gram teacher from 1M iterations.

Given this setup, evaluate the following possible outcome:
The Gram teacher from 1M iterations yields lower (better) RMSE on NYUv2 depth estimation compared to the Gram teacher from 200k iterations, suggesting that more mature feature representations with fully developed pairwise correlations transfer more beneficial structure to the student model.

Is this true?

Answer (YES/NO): NO